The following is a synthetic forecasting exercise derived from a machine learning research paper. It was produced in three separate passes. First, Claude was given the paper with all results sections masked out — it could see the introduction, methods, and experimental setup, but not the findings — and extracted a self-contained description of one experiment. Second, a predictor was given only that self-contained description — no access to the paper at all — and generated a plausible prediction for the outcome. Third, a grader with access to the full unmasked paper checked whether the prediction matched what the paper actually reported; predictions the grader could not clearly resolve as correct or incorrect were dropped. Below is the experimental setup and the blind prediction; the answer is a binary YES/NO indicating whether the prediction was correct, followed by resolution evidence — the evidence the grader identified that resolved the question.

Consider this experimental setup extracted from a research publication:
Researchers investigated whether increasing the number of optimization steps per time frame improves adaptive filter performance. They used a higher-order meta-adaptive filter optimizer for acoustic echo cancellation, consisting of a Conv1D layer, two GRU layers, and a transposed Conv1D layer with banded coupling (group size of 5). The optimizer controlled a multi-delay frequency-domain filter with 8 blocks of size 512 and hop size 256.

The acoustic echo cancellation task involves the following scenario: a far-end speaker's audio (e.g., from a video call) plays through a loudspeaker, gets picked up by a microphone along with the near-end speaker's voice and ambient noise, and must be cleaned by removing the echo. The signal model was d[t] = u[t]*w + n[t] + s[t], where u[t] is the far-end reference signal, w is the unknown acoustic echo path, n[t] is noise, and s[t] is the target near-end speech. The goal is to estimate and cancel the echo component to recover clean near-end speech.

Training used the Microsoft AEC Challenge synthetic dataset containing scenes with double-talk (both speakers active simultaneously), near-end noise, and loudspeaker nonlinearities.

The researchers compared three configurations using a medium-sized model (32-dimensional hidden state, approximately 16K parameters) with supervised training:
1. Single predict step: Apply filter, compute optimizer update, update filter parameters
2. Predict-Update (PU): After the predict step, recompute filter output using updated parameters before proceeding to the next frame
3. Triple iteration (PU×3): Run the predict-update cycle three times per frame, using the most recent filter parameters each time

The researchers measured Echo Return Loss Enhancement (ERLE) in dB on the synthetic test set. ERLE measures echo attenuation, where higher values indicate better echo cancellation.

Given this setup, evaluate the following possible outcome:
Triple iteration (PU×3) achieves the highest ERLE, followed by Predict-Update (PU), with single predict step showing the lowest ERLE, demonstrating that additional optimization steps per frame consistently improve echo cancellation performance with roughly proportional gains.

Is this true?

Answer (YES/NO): NO